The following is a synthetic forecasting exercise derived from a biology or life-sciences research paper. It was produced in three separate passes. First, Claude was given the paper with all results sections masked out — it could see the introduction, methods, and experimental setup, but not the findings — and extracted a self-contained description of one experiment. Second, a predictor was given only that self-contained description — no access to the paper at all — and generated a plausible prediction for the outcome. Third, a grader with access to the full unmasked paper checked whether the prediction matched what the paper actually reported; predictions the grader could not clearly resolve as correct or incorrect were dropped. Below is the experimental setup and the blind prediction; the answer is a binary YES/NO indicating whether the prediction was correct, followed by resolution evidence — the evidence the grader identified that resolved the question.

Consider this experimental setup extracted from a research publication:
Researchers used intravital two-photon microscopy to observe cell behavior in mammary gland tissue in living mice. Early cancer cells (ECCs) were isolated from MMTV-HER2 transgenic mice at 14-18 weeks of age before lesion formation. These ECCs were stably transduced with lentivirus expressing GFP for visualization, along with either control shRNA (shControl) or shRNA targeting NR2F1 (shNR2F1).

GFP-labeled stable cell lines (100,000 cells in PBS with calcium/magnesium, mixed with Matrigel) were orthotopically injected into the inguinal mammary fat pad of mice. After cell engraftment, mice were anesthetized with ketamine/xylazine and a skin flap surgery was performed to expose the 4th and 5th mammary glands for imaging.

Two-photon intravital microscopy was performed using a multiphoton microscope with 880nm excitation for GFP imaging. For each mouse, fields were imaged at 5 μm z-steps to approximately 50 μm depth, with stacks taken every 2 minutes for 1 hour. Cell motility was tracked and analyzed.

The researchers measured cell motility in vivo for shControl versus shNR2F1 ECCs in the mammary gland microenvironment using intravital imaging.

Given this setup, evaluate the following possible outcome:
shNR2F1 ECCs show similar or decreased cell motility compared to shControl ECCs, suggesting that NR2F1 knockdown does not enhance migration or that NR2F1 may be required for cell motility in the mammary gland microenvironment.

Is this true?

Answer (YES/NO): NO